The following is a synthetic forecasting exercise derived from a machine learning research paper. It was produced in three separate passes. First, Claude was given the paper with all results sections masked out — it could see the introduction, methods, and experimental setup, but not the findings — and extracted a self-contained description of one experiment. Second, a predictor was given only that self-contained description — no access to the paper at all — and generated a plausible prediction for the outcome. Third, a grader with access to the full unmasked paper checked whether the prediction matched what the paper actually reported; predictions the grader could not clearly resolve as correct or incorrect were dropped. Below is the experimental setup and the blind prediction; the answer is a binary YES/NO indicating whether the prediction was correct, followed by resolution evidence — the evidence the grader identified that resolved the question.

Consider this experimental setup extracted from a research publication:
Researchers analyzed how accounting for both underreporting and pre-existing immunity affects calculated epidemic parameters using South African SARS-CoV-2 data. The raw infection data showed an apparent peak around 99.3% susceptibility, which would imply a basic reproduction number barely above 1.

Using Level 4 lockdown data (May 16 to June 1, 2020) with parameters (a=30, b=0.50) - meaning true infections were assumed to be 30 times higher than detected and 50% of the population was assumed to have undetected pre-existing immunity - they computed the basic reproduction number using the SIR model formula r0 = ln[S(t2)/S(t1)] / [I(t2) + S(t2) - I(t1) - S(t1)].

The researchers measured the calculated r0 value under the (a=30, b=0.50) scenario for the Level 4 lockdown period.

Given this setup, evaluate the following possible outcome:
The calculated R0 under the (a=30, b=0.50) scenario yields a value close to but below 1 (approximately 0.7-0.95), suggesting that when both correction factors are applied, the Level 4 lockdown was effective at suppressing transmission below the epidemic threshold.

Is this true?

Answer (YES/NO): NO